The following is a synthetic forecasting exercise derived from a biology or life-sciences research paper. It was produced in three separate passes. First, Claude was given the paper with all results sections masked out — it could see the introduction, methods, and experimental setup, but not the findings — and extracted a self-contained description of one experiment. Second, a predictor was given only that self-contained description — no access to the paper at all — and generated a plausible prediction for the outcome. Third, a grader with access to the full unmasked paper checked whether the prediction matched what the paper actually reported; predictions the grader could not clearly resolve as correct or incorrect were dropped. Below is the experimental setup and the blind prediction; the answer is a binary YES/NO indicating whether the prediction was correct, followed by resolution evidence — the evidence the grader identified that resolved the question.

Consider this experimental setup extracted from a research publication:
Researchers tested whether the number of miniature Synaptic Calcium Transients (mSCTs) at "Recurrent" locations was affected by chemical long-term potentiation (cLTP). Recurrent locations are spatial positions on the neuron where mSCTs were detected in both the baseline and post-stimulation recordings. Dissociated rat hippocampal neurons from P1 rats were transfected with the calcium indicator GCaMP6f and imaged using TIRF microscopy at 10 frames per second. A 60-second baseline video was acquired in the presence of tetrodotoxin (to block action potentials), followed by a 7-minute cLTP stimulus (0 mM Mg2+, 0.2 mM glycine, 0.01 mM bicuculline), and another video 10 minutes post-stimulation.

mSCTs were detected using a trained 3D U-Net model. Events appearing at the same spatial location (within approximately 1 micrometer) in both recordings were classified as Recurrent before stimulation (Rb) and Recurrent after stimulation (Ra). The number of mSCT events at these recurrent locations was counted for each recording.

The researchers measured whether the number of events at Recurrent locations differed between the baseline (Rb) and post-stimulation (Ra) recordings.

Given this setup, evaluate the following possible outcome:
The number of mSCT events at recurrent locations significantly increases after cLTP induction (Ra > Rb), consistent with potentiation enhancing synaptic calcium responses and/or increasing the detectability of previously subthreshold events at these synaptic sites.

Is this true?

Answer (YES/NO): NO